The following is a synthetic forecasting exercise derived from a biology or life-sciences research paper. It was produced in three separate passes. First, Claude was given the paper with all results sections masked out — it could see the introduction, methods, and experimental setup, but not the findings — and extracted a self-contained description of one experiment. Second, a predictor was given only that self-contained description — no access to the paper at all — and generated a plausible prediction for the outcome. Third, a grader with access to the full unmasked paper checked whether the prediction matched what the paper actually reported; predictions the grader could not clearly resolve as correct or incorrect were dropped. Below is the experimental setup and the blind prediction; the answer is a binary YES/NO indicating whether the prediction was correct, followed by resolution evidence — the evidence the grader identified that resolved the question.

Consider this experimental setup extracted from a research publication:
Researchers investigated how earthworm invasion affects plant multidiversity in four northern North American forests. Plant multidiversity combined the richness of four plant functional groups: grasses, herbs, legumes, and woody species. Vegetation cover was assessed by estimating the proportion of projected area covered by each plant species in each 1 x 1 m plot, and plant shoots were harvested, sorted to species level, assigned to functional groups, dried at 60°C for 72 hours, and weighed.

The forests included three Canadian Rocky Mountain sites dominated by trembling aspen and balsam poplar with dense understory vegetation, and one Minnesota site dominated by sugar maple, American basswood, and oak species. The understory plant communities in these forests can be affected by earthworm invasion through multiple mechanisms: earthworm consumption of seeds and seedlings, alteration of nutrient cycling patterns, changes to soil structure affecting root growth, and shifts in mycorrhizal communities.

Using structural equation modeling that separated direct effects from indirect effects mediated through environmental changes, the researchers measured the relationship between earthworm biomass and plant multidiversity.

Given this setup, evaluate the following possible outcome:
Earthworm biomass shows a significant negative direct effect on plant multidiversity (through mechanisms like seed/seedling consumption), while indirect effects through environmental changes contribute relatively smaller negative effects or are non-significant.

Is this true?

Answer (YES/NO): YES